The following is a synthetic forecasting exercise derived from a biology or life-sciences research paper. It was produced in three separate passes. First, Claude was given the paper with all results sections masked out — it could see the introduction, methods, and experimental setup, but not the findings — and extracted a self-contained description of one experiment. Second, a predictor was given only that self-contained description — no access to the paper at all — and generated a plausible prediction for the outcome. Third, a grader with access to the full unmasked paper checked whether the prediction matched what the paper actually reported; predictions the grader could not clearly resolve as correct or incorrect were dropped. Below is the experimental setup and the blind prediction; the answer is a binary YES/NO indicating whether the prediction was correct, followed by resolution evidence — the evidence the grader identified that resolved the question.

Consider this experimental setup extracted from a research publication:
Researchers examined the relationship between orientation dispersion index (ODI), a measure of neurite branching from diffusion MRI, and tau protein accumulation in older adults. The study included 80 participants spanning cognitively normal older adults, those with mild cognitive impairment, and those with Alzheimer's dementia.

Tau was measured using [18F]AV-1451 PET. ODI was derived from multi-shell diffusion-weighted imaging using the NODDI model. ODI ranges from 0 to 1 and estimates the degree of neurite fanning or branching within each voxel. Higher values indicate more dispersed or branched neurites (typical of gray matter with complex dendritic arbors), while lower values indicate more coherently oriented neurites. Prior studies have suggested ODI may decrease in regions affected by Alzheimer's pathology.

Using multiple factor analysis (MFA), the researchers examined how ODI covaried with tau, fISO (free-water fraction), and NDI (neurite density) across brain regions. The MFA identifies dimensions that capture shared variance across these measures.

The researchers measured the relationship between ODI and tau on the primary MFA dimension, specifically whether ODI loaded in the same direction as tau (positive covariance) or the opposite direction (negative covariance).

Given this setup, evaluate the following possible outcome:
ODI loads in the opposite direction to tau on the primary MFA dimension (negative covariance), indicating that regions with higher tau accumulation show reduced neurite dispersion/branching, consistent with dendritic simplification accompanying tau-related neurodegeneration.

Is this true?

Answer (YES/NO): YES